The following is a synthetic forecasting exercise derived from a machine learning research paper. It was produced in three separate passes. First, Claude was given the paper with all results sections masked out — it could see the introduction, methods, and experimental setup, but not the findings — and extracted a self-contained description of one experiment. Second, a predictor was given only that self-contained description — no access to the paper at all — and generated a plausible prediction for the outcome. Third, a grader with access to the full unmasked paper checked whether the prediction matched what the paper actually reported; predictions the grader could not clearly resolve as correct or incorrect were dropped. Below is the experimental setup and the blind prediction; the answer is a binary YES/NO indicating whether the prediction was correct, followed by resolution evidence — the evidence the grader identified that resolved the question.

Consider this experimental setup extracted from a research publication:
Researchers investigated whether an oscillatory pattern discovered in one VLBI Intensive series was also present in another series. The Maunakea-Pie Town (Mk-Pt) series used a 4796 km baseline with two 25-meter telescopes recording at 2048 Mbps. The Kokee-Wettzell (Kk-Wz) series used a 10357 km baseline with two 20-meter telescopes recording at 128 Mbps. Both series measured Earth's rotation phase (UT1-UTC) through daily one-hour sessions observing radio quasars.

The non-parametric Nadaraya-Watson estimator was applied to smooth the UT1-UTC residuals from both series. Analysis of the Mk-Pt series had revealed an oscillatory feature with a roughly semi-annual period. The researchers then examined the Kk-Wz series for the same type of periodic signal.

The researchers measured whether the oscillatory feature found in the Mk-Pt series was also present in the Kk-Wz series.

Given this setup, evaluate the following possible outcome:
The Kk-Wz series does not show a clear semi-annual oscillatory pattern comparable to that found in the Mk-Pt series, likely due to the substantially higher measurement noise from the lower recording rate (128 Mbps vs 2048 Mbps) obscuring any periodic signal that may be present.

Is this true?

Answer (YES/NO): NO